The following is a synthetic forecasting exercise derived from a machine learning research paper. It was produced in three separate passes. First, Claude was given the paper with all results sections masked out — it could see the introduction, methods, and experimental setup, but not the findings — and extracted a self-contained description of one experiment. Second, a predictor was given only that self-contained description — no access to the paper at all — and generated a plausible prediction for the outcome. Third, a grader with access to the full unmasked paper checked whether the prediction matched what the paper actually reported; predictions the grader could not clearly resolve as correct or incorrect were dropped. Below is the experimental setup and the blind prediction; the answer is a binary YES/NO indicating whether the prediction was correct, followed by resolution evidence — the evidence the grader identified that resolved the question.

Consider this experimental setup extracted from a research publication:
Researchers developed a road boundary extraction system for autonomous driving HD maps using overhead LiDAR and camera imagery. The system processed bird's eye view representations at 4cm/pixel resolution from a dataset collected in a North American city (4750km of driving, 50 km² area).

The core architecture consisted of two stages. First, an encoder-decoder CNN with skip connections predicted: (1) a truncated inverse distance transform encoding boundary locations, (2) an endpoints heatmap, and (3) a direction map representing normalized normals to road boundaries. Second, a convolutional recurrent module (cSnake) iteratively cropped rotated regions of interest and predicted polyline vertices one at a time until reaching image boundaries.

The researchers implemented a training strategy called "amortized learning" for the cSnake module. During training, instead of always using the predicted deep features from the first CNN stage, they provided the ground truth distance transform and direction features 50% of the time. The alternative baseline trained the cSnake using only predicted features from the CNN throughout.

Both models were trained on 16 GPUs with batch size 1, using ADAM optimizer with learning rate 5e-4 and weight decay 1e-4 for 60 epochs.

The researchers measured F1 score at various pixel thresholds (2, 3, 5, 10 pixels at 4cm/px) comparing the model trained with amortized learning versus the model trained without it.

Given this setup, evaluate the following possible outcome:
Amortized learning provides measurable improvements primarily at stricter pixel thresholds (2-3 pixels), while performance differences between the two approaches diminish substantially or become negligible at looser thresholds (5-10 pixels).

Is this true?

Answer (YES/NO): NO